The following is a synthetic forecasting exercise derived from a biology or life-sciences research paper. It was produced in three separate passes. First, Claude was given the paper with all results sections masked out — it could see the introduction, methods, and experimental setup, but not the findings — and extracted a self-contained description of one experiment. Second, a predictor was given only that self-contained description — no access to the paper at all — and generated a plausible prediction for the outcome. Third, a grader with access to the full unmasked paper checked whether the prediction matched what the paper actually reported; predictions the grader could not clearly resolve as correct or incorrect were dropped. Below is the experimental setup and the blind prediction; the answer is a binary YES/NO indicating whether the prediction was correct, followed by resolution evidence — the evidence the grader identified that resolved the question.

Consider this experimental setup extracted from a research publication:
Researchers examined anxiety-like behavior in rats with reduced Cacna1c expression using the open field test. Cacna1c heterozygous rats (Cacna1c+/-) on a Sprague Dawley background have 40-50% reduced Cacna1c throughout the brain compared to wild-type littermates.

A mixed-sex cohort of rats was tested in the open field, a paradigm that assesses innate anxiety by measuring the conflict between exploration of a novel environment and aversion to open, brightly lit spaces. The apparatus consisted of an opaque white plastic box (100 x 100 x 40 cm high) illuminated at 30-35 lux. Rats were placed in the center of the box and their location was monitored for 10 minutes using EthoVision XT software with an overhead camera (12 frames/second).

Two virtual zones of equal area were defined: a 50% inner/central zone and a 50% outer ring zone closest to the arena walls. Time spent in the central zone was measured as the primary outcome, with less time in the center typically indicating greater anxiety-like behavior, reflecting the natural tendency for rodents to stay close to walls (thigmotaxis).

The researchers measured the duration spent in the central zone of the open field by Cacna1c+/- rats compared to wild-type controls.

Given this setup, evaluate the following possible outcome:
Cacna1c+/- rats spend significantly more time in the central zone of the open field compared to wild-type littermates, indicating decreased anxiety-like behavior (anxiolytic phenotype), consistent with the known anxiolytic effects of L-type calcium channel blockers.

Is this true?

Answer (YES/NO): NO